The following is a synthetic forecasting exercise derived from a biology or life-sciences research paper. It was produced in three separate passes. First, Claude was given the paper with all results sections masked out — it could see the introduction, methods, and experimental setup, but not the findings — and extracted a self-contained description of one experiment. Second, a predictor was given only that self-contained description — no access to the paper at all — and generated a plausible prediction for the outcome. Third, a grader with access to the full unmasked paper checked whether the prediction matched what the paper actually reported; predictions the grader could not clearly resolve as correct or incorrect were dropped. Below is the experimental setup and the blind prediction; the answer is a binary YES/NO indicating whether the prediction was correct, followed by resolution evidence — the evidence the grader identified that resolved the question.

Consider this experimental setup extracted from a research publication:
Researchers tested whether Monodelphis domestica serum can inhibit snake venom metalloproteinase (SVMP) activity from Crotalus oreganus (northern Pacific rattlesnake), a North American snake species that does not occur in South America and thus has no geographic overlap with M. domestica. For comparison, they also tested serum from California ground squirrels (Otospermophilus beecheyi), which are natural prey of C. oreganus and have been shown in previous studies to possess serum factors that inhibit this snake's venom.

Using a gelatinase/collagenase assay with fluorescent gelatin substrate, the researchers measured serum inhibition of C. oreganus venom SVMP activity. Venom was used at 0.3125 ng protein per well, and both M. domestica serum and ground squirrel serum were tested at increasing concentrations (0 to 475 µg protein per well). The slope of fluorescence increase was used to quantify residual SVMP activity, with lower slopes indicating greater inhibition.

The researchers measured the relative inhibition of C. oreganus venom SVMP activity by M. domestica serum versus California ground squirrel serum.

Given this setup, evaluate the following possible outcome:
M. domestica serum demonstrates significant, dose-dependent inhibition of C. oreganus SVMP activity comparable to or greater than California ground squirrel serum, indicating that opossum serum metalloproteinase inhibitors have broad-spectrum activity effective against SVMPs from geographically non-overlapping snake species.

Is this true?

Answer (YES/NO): NO